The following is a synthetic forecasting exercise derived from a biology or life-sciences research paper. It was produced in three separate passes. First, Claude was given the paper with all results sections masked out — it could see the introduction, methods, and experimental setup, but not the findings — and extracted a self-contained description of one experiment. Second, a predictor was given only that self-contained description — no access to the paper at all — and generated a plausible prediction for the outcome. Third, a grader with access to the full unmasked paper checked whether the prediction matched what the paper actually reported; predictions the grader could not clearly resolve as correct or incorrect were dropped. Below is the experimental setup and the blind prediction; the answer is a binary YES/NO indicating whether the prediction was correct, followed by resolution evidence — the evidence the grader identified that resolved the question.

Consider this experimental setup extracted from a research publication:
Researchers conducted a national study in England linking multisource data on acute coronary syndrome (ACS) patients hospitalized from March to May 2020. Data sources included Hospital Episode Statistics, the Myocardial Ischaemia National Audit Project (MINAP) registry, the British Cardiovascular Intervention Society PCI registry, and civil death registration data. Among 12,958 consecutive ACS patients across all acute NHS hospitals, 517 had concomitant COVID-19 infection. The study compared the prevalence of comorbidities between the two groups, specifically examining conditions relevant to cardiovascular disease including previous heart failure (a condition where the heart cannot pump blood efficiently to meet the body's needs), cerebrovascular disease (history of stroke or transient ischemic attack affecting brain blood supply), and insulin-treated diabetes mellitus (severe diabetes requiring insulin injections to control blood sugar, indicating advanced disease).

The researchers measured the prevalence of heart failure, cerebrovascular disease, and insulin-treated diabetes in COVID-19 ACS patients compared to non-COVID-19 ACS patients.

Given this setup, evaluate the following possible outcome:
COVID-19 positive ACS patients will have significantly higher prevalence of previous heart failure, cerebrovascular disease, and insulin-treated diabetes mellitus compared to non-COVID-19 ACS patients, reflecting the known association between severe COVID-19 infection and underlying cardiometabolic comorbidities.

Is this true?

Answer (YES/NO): YES